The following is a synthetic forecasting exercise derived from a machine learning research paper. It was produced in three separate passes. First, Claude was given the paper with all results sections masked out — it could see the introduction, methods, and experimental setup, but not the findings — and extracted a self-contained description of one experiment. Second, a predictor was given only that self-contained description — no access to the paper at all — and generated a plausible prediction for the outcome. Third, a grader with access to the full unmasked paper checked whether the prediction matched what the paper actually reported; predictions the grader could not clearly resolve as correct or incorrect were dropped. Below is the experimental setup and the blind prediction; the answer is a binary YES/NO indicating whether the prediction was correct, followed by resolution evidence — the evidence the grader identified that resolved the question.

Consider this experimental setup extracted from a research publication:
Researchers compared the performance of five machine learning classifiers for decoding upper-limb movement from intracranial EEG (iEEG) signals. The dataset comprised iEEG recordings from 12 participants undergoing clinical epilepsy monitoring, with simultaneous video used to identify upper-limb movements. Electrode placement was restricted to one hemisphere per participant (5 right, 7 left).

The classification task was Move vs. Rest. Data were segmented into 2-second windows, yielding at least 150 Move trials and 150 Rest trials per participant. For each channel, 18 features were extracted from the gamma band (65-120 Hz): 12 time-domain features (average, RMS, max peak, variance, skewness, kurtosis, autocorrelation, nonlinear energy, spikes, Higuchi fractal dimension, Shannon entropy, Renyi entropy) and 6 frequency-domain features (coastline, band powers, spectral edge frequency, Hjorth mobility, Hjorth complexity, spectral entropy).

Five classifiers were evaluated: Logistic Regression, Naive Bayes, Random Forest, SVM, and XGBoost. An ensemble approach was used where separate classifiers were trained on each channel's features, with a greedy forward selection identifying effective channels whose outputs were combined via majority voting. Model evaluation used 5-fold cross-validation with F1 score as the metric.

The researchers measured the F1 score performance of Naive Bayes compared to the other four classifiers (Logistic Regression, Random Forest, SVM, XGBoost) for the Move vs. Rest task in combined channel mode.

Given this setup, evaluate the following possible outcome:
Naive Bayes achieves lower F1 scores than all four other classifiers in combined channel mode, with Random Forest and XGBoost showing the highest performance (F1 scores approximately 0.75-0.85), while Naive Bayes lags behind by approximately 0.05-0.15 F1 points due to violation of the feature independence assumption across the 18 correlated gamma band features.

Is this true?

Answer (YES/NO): YES